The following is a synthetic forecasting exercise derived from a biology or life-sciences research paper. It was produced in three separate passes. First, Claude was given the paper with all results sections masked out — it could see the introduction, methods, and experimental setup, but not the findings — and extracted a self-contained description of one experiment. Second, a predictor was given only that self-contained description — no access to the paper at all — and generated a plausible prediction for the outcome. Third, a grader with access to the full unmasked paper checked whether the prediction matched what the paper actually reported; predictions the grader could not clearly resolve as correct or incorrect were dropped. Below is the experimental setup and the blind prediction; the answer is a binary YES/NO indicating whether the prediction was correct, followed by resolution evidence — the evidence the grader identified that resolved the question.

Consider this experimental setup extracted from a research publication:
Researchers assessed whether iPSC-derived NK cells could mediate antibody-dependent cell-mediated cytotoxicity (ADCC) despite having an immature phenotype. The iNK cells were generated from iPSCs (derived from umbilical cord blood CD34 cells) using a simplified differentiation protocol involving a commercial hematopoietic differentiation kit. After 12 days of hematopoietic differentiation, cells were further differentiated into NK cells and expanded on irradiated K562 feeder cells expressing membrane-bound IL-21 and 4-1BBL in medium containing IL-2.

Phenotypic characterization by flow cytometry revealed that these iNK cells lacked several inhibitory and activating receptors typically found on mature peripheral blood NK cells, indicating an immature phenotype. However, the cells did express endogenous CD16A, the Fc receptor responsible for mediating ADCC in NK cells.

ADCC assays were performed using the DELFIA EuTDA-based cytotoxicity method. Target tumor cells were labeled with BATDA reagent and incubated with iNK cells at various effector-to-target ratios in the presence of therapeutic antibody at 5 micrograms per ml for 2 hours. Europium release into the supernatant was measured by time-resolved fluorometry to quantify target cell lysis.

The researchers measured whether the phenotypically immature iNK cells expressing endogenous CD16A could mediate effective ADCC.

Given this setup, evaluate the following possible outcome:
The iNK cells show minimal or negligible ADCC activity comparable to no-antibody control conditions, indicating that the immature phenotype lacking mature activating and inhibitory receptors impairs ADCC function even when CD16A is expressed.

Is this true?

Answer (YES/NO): NO